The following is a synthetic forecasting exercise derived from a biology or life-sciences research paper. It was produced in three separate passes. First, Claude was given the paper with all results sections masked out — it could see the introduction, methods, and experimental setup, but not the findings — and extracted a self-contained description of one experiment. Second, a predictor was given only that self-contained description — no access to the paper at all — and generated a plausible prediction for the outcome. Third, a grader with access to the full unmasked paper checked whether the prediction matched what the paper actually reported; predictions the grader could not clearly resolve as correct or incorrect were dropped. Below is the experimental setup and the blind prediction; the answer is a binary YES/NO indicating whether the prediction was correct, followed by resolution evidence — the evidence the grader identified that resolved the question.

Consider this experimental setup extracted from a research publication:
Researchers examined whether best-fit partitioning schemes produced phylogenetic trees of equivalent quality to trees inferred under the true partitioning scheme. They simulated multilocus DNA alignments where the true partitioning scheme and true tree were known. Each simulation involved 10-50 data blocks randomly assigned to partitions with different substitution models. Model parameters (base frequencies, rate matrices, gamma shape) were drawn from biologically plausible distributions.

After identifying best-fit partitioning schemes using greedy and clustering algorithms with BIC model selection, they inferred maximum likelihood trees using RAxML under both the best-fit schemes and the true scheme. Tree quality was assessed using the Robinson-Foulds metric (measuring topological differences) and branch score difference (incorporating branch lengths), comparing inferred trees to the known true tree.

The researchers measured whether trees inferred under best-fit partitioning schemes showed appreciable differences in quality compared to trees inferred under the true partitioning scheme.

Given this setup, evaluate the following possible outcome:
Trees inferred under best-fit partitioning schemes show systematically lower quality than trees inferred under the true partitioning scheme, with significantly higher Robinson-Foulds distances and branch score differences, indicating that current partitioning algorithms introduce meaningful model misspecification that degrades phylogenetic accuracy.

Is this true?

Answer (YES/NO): NO